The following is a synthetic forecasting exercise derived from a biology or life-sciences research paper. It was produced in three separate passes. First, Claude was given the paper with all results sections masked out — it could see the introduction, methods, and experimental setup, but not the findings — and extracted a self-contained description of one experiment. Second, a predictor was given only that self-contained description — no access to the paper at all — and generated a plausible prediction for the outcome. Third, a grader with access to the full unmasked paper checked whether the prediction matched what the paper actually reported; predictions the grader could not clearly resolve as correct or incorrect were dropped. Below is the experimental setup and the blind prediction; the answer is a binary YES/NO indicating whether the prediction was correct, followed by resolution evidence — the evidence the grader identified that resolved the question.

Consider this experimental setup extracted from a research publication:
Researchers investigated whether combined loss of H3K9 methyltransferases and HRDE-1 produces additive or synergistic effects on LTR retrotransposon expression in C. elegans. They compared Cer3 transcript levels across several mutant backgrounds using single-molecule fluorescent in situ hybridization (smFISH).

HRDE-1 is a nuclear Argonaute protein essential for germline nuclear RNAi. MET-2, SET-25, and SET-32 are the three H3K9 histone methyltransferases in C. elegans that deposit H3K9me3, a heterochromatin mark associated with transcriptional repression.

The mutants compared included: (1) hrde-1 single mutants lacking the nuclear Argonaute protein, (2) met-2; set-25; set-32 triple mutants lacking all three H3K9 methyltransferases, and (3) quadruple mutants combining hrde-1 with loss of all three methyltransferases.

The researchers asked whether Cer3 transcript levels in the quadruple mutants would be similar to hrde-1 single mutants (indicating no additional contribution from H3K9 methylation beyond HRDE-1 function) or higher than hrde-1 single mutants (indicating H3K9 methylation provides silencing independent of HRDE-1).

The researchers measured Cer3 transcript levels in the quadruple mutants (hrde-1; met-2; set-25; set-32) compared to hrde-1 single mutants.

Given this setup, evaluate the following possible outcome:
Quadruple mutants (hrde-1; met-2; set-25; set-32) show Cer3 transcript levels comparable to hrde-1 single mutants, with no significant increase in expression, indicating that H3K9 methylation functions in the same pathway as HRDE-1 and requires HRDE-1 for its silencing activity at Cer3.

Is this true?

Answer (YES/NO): NO